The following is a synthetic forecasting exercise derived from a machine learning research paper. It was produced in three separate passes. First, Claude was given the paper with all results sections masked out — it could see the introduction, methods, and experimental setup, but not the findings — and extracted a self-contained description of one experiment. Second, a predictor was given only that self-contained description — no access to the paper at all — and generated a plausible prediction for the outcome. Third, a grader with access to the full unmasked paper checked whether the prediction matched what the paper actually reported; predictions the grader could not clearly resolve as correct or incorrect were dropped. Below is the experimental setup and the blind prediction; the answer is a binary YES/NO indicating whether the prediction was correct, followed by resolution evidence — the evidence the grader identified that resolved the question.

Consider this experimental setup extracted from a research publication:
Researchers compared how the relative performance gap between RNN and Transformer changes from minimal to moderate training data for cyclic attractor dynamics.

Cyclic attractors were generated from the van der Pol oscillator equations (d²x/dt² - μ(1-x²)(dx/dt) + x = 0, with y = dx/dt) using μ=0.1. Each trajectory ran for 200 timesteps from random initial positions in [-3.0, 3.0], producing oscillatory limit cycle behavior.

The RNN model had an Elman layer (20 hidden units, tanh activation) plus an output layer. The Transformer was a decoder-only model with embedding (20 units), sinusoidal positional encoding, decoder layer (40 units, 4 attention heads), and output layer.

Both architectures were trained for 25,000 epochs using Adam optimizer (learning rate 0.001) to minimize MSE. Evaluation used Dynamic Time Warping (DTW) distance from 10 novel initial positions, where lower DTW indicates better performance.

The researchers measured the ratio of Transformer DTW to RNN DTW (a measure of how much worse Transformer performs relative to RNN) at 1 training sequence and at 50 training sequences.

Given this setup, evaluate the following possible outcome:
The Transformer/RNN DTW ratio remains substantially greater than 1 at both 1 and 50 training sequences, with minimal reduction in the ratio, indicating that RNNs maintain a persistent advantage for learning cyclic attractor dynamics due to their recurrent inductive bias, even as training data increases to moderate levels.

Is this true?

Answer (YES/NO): NO